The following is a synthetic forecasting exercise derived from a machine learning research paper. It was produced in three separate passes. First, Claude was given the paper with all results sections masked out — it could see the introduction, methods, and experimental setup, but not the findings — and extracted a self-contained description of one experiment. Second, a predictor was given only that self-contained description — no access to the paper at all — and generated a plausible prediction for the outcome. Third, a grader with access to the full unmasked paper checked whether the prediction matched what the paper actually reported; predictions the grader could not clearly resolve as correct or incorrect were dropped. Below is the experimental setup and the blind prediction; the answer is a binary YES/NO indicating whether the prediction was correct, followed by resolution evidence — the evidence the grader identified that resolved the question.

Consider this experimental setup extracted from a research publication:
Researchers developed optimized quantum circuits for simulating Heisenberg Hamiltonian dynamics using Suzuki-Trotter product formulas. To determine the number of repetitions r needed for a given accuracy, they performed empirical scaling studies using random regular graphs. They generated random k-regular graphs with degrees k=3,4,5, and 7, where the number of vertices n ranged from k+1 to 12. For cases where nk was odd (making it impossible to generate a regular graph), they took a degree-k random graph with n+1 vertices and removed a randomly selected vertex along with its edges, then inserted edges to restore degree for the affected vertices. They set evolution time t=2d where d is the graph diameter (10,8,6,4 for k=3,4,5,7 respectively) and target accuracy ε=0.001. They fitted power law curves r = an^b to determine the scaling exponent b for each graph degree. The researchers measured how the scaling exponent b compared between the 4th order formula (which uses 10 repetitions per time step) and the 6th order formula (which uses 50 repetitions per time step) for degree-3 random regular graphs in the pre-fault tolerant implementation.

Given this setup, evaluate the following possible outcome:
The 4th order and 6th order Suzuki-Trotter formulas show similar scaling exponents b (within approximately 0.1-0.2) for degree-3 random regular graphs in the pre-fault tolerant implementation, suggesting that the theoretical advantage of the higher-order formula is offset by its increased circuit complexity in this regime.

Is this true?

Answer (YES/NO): NO